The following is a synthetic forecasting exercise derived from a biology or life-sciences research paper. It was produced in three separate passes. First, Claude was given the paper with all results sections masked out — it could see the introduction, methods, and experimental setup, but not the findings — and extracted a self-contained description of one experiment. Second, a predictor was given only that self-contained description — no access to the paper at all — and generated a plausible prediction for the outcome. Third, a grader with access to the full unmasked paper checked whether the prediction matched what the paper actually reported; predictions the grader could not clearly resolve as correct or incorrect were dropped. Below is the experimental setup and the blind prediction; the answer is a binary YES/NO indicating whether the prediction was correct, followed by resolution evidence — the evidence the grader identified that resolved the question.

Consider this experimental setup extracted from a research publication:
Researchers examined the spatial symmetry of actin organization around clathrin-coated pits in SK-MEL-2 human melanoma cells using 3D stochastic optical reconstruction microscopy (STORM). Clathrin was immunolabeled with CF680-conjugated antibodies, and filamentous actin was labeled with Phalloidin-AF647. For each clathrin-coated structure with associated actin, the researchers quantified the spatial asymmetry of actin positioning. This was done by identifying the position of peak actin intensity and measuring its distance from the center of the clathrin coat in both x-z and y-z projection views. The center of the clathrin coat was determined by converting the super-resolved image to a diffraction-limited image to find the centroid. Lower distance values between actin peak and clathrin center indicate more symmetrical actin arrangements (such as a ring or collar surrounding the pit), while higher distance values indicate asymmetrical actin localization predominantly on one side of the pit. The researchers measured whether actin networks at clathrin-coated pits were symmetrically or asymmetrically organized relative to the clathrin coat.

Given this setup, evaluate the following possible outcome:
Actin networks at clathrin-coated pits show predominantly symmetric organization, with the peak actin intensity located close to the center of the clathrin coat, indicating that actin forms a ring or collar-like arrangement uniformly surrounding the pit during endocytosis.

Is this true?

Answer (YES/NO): NO